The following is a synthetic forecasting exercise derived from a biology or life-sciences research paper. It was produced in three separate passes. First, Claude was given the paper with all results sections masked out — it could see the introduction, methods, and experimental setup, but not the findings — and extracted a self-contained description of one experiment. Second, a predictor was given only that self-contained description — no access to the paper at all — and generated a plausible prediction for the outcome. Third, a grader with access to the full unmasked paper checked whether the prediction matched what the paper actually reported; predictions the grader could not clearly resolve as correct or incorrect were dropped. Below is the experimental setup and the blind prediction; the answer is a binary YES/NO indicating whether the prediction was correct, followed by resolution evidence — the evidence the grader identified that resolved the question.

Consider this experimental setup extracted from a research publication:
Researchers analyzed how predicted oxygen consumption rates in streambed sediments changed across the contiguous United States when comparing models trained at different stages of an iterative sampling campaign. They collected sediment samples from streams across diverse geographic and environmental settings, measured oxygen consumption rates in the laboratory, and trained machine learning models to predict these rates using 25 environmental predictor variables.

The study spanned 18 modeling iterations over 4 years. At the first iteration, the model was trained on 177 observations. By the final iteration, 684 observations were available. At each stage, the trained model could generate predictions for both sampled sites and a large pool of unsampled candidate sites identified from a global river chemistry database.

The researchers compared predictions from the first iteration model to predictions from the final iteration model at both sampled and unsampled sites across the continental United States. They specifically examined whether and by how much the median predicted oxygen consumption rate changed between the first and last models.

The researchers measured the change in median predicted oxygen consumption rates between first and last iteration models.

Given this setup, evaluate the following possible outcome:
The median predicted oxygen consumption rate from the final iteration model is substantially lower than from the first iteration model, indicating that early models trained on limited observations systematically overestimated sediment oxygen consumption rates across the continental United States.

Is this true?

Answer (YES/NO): NO